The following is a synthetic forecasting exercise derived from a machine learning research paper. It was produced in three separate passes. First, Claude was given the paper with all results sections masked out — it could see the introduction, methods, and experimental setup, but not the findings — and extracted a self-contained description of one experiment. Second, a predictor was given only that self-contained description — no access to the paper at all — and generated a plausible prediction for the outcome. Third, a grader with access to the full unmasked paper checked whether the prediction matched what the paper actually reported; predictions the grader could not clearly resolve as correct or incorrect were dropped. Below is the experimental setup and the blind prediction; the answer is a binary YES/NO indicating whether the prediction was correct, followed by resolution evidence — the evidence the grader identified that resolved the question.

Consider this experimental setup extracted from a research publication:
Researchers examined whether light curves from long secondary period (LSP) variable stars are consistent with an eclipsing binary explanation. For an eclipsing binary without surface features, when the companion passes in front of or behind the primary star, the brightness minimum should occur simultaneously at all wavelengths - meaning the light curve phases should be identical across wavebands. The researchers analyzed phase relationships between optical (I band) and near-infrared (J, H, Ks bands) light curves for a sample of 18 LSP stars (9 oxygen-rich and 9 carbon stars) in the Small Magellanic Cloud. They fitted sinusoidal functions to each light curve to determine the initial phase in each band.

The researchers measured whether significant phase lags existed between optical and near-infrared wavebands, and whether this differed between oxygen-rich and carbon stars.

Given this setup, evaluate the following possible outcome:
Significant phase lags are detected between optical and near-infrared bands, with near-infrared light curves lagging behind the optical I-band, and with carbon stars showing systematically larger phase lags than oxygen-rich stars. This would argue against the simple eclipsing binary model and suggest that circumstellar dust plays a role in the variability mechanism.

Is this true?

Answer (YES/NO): NO